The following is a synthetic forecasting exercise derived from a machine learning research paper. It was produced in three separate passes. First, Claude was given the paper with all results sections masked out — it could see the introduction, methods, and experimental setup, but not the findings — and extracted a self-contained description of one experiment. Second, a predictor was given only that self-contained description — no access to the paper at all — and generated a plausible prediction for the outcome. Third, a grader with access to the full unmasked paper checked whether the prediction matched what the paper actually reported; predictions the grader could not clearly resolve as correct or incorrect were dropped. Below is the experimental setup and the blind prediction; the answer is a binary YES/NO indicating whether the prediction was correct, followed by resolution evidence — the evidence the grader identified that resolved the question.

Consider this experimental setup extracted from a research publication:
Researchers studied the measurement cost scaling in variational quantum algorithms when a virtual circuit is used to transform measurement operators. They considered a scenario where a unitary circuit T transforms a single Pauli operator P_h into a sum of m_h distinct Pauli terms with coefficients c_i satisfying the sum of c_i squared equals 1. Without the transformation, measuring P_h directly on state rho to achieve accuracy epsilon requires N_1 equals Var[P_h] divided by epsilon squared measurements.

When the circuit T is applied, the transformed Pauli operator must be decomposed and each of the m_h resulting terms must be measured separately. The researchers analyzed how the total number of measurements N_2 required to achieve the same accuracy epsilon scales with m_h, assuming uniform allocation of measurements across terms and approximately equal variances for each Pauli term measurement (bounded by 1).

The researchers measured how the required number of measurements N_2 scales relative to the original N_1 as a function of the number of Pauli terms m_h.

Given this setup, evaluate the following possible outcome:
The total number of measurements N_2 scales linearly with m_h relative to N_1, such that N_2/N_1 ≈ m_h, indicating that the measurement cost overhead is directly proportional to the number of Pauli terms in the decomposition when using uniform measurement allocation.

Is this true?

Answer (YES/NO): YES